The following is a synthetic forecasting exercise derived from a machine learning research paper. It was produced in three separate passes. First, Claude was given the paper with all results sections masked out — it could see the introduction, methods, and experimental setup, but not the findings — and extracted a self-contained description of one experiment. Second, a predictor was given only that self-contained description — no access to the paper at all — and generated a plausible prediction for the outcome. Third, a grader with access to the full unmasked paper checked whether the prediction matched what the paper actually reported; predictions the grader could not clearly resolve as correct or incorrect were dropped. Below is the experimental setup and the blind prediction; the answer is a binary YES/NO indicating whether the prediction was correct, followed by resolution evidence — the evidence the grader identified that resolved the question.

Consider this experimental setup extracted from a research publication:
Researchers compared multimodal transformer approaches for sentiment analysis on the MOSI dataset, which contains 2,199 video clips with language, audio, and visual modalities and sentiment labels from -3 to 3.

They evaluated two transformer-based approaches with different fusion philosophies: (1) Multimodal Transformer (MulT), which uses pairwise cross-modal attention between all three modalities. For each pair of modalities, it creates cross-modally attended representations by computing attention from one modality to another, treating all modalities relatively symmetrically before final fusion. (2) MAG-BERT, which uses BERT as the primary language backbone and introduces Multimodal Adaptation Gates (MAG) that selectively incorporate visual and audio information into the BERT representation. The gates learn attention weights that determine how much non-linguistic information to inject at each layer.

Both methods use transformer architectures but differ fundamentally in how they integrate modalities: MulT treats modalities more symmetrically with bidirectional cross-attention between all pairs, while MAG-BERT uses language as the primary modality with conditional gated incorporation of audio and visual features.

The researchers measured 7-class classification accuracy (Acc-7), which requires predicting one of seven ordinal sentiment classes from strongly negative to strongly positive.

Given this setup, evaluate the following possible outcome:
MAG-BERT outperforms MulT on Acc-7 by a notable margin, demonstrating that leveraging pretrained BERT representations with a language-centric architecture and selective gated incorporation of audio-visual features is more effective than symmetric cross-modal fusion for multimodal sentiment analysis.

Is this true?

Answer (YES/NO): YES